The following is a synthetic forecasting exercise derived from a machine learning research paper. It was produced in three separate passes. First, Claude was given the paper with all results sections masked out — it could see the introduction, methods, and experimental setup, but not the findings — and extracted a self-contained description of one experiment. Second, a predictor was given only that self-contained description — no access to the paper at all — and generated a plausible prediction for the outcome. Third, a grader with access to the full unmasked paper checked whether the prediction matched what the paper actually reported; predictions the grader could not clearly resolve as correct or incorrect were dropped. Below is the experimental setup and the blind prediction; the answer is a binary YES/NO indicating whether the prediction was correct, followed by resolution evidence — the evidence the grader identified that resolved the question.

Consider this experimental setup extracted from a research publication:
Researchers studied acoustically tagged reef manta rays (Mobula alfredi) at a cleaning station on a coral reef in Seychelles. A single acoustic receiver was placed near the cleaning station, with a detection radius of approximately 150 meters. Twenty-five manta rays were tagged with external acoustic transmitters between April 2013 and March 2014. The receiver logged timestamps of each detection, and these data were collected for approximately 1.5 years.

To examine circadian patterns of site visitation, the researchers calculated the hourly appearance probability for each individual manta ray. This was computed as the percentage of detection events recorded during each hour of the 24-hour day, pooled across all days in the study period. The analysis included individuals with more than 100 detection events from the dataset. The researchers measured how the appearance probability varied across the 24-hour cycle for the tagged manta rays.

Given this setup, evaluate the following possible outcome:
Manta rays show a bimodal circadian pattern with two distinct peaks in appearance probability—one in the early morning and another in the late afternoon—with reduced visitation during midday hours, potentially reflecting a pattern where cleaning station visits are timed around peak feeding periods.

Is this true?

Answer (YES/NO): NO